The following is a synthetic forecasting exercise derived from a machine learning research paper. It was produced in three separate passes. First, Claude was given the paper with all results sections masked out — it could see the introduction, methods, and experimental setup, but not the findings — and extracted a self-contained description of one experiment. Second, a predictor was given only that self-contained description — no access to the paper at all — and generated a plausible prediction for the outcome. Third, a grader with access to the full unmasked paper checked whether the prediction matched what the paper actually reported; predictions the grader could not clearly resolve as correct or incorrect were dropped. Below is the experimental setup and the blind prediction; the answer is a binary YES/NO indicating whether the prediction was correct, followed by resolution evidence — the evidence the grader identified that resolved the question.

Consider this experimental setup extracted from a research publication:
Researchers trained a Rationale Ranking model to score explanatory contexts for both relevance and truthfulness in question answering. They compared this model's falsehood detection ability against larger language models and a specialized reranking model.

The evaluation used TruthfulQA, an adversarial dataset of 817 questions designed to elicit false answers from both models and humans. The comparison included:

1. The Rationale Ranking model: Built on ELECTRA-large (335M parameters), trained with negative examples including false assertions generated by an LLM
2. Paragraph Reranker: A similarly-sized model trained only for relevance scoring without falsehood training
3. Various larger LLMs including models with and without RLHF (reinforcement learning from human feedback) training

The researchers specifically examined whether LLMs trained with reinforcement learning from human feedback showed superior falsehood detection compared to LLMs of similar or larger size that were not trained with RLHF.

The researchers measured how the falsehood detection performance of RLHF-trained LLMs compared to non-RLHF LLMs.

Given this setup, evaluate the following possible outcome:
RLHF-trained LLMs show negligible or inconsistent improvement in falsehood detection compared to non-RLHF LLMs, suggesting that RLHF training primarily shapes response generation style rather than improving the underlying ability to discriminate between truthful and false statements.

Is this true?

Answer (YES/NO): NO